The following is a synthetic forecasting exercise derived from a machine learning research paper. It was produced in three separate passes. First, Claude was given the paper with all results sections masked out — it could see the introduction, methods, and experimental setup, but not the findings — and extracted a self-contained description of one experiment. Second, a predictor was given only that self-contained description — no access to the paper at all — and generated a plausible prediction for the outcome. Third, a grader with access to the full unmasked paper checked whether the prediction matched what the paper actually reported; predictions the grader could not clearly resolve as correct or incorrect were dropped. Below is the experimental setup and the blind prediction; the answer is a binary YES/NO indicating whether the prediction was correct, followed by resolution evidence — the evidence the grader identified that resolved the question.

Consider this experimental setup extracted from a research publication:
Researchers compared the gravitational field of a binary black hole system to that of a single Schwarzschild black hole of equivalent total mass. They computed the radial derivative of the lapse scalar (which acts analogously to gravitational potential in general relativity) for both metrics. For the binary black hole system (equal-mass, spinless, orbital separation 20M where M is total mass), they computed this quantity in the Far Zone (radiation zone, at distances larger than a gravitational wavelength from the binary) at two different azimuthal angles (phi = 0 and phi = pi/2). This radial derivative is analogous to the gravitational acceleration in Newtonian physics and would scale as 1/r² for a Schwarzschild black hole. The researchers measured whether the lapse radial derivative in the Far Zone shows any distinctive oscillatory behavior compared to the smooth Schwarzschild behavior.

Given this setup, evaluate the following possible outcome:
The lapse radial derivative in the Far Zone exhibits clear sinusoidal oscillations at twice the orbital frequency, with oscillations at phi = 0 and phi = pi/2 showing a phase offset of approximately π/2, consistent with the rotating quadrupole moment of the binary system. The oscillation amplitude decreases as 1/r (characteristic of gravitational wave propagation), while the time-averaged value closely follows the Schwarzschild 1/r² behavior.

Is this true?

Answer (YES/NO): NO